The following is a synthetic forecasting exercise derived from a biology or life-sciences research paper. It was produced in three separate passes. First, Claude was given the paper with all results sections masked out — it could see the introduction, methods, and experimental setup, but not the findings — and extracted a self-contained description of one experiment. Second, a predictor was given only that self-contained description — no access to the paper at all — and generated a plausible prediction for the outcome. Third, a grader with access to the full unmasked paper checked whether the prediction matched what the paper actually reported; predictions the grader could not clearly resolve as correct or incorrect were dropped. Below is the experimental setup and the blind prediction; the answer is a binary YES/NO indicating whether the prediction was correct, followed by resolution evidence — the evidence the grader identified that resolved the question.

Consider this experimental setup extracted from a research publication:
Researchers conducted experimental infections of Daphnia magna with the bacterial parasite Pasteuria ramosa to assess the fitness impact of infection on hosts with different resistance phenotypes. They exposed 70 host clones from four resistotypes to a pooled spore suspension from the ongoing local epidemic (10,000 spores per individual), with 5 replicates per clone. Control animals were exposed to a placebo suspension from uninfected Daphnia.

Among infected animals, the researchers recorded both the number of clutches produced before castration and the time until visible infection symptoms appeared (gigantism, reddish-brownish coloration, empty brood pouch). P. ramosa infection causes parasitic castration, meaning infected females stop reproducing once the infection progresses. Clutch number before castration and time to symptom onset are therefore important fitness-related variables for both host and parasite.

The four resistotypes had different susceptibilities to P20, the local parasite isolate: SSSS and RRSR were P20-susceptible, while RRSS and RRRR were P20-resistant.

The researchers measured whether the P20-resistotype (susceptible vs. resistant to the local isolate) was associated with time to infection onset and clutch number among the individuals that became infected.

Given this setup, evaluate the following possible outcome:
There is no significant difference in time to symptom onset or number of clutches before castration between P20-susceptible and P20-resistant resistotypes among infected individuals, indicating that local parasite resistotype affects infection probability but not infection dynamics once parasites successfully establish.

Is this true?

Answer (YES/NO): NO